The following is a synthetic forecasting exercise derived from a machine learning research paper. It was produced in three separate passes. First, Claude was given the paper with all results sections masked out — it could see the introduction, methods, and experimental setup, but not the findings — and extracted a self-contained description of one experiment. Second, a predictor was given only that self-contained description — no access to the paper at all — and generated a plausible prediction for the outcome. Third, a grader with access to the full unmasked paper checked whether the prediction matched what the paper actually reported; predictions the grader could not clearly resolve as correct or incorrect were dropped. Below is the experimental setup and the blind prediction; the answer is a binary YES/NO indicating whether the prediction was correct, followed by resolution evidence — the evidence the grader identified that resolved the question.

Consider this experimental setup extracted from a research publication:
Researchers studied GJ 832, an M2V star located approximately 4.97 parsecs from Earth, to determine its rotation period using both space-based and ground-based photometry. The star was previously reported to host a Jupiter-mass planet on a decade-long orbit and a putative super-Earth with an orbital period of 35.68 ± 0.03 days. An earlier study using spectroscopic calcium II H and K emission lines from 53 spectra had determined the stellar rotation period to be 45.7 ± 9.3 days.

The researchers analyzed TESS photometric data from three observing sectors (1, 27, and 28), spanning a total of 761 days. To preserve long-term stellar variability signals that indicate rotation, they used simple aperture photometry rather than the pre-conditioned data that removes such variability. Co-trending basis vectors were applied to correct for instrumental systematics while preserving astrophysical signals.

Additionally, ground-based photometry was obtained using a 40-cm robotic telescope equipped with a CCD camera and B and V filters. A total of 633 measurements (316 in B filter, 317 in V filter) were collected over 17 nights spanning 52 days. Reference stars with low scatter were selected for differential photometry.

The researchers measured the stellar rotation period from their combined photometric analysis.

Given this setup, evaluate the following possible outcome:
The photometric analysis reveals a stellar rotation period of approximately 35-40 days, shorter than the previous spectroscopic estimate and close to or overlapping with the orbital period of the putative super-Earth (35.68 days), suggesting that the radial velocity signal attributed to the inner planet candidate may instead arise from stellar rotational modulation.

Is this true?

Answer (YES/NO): YES